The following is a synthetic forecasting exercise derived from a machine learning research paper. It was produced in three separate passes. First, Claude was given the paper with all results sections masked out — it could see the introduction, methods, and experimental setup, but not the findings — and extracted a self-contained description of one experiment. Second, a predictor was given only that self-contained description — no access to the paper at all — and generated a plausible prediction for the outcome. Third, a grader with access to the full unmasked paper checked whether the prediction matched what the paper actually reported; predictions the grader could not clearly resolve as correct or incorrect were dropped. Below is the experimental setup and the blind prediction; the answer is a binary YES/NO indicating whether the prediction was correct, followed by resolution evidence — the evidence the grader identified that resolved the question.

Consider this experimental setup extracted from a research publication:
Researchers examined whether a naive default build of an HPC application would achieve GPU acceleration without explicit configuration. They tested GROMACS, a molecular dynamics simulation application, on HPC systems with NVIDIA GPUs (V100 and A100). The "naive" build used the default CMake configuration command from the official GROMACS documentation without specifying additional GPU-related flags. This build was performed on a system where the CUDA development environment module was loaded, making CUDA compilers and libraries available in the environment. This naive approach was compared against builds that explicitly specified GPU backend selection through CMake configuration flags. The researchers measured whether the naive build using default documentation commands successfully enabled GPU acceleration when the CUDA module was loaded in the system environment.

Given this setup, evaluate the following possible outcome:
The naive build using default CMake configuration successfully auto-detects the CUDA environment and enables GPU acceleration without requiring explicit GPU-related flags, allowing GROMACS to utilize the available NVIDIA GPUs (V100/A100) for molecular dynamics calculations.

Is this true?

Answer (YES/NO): NO